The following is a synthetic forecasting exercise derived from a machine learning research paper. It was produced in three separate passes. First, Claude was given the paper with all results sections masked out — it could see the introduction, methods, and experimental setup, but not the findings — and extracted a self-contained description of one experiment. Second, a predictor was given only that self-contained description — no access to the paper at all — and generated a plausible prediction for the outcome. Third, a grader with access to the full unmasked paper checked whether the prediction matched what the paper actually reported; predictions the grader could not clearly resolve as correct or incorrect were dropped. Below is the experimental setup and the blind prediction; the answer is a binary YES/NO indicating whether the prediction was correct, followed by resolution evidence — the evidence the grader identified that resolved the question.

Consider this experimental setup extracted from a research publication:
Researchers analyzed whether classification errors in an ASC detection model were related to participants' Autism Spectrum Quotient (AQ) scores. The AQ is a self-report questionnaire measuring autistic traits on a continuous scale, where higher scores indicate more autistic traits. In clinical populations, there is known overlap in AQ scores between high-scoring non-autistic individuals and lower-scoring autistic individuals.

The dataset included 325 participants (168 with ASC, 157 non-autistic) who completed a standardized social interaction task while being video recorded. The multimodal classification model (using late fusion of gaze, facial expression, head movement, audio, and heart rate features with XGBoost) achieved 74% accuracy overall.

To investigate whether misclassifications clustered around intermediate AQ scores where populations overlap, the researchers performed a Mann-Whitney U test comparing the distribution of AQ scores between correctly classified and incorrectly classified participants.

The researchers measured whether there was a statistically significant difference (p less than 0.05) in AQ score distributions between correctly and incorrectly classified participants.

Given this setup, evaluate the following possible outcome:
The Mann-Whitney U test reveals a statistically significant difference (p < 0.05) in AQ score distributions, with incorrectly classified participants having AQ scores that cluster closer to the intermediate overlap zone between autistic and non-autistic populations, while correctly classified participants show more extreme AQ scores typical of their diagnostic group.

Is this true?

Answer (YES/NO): NO